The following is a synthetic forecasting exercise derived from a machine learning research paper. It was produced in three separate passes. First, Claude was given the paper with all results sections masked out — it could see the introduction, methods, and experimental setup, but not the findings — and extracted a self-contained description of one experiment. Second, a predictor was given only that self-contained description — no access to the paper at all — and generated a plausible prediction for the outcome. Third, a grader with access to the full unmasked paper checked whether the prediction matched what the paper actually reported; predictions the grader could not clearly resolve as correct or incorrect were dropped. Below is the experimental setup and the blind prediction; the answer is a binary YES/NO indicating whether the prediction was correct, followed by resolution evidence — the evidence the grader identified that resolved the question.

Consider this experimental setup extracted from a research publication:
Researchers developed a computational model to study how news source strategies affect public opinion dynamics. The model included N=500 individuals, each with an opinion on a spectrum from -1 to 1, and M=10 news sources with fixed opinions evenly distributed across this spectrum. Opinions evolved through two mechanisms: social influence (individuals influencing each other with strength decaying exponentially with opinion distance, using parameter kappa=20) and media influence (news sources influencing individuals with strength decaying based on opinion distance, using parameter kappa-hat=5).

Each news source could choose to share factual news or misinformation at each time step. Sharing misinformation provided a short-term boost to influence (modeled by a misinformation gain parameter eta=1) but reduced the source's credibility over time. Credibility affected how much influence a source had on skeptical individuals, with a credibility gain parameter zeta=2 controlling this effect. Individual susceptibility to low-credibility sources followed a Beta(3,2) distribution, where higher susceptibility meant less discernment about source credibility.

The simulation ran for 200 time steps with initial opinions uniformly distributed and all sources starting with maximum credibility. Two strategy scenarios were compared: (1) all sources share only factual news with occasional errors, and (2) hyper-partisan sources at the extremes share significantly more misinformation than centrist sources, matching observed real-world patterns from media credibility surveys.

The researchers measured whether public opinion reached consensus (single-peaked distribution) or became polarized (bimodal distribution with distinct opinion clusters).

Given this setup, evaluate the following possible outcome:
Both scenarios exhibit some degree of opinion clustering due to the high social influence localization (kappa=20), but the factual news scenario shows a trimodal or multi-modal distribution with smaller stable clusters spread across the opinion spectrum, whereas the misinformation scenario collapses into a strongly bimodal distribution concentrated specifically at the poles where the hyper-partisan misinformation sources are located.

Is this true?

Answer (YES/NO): NO